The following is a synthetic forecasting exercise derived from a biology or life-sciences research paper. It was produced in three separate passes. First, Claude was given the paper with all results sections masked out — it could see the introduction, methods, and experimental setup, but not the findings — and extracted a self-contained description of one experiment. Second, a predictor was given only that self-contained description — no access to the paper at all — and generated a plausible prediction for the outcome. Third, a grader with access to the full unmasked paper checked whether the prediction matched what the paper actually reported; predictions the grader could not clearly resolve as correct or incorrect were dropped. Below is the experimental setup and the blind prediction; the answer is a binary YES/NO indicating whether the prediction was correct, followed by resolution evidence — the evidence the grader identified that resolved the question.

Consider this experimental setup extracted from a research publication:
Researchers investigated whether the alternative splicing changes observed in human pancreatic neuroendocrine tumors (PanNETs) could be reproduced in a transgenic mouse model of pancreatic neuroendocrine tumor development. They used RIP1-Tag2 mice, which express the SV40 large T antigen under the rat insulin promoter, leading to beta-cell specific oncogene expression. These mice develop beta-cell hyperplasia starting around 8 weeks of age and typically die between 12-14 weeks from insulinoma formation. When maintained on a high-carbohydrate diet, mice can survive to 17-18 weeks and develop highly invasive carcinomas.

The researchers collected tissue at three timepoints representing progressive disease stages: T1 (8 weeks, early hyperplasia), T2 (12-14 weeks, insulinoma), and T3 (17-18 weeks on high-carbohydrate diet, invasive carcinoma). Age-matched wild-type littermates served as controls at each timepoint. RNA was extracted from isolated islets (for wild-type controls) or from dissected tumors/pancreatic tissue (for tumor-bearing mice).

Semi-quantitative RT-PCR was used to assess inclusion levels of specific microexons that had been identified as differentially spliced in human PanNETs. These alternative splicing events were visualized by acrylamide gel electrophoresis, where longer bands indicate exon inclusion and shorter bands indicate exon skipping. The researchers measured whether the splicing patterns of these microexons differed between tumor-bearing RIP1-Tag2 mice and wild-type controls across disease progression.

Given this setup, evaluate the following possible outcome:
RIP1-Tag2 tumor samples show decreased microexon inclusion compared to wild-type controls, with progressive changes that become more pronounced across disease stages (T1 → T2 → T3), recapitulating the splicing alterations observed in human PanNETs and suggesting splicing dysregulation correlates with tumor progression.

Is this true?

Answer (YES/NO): NO